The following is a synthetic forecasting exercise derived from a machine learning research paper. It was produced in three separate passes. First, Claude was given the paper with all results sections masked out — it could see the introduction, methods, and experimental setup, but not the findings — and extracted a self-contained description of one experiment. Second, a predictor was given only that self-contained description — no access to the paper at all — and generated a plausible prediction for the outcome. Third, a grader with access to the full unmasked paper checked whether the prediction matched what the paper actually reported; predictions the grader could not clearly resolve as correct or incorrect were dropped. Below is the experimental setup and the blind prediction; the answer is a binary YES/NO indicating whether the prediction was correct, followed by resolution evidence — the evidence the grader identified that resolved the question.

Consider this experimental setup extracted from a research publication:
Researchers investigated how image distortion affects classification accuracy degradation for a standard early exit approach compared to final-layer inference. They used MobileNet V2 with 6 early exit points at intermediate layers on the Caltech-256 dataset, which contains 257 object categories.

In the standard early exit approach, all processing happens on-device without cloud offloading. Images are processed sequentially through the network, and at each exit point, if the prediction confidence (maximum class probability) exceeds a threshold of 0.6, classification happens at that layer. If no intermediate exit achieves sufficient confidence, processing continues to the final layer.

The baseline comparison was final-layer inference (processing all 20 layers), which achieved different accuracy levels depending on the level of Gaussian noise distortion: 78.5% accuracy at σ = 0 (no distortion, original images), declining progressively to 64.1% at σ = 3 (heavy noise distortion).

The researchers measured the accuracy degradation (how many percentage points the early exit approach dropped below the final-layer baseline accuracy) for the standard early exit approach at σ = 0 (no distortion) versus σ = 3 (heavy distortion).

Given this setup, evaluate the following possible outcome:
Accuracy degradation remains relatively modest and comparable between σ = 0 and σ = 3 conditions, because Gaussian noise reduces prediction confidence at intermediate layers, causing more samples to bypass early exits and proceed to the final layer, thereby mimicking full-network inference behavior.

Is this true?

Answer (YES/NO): NO